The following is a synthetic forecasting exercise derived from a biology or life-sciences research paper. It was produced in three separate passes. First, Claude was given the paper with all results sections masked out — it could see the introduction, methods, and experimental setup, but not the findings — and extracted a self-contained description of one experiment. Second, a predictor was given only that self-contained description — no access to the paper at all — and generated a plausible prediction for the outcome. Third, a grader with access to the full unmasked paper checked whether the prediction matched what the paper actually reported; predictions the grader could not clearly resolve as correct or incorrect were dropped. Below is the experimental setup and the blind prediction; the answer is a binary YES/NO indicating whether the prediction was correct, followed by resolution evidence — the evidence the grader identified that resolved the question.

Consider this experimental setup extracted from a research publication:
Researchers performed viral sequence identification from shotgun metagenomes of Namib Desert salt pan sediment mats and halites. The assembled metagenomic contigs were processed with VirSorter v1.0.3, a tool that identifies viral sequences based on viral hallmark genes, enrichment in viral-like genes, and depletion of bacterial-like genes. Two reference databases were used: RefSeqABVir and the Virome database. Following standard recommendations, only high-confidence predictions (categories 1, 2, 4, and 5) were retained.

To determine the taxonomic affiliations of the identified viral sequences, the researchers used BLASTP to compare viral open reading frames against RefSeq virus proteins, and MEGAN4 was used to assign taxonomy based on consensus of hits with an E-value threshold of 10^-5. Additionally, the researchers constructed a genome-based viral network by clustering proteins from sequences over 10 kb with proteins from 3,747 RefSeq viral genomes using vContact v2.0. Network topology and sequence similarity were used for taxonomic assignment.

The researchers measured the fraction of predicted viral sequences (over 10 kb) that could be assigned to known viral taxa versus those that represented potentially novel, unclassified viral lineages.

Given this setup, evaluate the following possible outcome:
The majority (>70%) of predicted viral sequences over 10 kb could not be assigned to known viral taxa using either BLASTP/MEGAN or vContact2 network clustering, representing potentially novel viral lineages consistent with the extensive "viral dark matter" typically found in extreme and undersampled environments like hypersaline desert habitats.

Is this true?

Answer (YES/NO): YES